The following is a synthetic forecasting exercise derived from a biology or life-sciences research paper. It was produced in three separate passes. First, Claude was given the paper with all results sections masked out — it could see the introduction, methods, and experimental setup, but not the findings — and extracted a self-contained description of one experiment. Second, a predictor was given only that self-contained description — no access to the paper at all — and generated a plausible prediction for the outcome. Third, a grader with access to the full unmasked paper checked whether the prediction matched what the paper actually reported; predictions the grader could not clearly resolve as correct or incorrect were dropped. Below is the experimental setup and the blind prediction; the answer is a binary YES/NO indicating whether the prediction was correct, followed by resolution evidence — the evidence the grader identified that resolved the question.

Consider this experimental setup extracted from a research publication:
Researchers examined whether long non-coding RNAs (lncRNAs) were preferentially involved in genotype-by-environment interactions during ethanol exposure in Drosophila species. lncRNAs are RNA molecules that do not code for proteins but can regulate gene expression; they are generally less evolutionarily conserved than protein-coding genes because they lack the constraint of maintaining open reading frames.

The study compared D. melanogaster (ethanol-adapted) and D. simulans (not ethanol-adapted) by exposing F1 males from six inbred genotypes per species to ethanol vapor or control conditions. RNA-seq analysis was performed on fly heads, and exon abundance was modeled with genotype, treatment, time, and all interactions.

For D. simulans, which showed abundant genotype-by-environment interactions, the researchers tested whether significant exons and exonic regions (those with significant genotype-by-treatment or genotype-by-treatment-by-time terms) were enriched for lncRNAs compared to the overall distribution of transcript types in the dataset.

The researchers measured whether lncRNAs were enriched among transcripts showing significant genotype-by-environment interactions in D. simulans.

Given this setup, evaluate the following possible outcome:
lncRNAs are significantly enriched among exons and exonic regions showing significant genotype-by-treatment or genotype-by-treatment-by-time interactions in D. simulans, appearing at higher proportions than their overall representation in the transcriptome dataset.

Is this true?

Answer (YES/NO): YES